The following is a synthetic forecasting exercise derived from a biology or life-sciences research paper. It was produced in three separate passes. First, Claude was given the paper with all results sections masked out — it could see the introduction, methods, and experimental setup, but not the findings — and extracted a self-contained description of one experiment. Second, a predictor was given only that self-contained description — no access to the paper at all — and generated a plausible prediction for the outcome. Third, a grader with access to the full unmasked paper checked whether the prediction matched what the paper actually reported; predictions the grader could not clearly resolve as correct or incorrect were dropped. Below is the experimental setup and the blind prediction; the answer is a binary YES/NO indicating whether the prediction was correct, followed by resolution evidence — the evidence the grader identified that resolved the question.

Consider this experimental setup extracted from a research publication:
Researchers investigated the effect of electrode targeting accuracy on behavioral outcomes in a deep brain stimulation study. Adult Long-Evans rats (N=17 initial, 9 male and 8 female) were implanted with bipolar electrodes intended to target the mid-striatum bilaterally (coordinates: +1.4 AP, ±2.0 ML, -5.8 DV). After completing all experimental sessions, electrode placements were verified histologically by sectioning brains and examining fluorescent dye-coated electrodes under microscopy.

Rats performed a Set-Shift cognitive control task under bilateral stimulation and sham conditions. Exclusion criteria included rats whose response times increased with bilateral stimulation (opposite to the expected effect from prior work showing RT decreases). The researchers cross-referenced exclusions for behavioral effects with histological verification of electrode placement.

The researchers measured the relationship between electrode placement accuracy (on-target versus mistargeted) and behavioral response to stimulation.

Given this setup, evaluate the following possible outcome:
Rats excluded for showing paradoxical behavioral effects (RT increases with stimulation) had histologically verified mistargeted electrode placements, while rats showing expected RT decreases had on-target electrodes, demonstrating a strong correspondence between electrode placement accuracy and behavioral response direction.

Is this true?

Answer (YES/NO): NO